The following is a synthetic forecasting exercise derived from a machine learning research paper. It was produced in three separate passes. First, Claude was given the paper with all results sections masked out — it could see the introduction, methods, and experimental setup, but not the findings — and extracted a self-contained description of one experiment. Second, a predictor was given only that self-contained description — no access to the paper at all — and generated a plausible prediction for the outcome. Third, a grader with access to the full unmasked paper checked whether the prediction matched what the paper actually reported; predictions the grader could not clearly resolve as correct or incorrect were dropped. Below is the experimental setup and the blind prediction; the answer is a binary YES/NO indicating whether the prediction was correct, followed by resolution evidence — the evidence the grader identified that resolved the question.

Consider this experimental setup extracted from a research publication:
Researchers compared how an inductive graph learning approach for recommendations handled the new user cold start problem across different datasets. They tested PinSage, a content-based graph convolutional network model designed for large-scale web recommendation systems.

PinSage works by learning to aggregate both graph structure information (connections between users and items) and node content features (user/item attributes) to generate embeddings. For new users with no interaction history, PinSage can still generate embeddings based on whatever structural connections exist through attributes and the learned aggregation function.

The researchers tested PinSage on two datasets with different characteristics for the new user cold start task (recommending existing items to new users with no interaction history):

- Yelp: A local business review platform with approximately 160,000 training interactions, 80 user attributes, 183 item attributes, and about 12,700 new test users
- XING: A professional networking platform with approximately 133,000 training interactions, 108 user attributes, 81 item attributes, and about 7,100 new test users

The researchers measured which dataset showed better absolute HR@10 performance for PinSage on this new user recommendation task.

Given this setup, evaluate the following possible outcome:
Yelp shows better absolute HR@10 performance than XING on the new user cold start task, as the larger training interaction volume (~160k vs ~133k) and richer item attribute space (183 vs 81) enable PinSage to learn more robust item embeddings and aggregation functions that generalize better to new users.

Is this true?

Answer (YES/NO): YES